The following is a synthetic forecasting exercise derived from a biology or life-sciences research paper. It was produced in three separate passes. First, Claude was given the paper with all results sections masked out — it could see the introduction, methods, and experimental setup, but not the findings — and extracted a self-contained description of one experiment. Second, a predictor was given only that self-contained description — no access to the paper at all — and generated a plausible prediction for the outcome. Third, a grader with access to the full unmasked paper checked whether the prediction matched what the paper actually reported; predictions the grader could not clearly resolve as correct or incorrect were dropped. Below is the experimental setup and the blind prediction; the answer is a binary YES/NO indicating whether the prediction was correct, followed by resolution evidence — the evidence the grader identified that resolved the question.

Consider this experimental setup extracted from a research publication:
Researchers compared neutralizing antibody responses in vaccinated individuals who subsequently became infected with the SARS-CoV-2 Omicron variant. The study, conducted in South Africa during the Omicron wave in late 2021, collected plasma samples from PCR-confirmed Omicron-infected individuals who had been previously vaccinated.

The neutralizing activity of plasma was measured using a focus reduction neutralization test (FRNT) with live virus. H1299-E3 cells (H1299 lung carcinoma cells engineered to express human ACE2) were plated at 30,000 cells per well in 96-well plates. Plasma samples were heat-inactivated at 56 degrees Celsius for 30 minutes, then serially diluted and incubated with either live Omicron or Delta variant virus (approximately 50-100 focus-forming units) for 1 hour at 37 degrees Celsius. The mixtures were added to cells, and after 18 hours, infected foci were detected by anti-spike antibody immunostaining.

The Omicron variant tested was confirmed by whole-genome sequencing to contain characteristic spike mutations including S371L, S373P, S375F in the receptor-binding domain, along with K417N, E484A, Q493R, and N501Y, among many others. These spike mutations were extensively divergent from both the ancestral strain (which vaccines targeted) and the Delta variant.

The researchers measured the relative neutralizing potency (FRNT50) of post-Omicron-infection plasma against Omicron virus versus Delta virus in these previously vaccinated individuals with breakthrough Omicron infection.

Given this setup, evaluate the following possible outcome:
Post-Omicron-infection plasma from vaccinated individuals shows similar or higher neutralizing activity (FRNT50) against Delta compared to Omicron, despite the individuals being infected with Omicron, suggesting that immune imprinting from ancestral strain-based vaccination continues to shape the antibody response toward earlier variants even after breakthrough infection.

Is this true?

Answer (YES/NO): YES